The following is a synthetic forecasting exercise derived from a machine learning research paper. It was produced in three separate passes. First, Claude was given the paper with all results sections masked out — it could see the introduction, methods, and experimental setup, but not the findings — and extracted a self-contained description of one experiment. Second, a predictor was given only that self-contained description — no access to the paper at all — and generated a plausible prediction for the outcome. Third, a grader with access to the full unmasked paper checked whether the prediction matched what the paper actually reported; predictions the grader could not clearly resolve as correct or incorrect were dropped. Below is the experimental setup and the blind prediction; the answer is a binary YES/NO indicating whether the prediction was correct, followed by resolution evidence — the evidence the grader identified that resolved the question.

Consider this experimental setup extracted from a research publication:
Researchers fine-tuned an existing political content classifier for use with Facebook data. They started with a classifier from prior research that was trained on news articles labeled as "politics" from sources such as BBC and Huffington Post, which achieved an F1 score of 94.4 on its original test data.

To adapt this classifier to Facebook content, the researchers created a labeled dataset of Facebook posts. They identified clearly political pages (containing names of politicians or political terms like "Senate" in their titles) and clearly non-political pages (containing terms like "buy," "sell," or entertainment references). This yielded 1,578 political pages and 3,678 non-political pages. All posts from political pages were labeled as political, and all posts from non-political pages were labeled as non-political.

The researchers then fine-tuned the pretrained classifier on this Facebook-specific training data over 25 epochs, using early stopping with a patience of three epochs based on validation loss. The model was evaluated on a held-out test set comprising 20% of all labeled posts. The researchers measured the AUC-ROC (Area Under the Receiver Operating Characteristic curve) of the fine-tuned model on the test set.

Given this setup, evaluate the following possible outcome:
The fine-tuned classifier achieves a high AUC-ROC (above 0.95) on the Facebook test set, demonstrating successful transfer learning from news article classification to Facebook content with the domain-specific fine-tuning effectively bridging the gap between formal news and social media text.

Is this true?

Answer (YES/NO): YES